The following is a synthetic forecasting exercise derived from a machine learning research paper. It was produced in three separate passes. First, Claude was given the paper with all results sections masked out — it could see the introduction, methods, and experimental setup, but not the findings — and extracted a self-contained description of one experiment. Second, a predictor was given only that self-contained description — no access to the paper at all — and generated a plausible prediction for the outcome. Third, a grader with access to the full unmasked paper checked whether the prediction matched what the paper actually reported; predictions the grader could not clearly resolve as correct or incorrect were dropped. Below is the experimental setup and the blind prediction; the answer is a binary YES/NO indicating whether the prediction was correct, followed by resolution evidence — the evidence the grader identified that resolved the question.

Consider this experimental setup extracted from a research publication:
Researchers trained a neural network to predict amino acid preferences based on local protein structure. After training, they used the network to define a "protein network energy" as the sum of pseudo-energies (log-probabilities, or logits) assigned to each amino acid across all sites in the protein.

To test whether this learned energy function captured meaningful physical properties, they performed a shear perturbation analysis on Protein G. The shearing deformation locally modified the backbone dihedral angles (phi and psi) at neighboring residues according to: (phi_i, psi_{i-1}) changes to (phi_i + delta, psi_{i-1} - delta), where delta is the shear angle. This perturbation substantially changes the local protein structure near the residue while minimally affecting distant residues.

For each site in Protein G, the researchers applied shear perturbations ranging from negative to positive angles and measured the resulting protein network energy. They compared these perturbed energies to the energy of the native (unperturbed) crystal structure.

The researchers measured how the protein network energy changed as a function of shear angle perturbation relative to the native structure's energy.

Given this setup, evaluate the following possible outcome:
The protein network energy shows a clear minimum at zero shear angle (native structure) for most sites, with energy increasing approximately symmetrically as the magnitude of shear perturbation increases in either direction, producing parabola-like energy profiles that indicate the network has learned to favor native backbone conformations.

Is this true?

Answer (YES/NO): YES